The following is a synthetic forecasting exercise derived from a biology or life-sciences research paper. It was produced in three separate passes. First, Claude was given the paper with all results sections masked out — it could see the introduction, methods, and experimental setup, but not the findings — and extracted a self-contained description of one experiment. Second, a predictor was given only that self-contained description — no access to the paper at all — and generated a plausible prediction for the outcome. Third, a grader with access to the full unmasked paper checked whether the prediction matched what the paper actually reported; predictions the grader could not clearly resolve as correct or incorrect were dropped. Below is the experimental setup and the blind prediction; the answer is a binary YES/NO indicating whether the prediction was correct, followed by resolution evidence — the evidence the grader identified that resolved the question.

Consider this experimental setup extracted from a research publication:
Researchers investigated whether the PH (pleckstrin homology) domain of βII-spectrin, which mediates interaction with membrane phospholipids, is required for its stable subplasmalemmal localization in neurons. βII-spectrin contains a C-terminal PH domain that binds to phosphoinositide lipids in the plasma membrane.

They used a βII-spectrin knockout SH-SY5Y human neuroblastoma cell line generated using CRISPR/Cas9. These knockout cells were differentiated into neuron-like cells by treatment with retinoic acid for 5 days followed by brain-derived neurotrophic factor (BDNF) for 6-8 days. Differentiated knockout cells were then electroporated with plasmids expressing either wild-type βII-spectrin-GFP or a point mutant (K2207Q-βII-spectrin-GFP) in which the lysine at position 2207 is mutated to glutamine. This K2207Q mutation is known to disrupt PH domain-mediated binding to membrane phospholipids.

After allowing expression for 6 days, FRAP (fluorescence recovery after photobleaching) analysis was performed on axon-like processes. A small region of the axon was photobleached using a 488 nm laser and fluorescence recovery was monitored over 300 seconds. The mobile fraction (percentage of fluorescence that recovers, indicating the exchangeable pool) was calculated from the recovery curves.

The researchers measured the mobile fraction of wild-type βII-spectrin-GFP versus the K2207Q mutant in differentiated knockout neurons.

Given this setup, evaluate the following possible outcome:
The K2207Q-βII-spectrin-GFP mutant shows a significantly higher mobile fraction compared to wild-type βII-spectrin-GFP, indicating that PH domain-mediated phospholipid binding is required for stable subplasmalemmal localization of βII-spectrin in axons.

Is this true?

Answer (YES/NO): NO